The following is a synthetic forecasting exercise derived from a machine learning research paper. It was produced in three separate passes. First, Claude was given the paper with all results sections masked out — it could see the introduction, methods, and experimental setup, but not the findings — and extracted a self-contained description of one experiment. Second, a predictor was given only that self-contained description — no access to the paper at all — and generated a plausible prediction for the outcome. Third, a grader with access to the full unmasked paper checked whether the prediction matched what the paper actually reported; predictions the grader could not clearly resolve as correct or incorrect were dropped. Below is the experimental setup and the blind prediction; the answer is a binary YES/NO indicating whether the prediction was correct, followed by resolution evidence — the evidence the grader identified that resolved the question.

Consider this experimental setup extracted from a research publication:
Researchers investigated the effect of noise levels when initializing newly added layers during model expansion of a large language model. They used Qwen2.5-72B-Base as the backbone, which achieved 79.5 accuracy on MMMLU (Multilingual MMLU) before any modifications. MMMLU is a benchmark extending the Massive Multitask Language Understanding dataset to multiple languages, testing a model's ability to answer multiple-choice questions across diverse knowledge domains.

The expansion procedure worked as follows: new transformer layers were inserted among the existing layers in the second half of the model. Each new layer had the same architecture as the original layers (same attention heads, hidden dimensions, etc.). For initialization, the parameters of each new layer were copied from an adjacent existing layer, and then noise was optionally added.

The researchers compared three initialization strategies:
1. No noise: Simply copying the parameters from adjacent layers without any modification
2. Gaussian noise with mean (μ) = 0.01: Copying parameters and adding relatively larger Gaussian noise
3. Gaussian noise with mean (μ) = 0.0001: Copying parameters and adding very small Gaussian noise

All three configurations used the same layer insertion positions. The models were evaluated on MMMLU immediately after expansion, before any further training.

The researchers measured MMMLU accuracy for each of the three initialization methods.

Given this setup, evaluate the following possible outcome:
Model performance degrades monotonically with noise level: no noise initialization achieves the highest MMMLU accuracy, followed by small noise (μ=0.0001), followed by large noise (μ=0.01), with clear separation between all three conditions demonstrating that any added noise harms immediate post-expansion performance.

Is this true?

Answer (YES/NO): NO